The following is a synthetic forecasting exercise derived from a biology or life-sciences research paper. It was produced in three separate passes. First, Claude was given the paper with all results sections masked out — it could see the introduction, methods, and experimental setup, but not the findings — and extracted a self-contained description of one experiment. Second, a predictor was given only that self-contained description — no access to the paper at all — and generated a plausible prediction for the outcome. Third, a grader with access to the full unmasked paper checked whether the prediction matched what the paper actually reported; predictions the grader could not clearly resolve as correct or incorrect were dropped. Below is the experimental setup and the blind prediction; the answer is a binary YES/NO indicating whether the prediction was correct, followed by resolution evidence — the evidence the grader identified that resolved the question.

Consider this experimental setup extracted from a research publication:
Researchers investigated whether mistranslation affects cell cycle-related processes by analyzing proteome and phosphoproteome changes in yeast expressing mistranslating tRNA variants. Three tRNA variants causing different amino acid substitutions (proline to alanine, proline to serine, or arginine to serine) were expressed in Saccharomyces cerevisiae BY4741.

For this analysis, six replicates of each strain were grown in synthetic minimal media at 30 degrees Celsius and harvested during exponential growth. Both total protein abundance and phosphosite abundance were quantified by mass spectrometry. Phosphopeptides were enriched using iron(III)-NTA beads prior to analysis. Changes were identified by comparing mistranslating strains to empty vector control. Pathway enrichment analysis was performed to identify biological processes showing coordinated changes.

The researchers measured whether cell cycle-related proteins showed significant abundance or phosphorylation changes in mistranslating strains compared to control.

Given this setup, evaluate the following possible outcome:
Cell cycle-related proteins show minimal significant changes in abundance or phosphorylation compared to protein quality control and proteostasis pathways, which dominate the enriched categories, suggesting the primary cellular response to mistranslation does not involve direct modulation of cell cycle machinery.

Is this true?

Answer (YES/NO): NO